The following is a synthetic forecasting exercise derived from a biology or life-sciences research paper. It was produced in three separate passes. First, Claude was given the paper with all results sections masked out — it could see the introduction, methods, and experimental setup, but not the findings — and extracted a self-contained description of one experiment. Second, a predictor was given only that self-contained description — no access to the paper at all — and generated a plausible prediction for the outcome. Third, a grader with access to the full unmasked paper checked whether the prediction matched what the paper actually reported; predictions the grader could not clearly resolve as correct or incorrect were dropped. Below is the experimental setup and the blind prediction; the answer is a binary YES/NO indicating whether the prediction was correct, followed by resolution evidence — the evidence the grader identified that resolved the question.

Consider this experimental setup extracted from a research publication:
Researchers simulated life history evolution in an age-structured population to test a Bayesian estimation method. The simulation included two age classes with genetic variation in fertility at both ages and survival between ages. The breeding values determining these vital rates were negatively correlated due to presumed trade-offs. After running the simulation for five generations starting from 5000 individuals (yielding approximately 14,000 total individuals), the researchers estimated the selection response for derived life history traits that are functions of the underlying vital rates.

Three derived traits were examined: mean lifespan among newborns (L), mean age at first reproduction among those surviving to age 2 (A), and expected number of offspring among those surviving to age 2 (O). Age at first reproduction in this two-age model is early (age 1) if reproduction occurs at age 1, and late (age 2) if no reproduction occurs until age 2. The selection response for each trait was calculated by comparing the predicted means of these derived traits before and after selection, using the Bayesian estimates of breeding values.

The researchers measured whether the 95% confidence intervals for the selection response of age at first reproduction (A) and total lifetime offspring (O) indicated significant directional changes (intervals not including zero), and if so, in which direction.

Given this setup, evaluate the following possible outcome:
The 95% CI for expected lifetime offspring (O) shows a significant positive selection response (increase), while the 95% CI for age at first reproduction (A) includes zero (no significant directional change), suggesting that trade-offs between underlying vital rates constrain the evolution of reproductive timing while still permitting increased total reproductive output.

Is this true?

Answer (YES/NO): NO